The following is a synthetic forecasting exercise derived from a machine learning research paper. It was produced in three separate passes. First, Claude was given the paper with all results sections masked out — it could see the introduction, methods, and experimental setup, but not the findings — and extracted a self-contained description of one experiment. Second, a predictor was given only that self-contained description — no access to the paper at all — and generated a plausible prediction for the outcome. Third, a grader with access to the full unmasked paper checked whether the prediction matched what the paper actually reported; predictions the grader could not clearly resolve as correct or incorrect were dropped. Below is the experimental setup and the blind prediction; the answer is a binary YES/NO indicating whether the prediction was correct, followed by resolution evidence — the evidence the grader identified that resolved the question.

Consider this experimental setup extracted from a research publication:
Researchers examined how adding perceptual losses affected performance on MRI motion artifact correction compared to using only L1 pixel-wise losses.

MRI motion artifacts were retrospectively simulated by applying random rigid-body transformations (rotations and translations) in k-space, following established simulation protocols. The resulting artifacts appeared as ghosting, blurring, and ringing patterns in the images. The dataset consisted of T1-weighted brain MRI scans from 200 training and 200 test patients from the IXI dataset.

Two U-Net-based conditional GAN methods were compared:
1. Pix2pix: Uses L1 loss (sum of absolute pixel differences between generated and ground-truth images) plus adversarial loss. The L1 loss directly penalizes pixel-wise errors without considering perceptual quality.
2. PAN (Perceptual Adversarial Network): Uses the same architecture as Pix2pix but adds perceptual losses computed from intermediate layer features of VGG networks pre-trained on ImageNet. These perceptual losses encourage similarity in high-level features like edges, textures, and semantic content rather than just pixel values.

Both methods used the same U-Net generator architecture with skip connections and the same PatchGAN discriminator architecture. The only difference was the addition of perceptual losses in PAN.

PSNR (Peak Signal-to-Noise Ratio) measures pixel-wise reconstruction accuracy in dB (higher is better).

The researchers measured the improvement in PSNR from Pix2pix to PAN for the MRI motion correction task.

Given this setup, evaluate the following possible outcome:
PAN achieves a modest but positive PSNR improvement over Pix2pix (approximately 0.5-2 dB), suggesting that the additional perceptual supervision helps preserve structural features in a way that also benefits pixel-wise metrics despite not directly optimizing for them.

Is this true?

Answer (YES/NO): YES